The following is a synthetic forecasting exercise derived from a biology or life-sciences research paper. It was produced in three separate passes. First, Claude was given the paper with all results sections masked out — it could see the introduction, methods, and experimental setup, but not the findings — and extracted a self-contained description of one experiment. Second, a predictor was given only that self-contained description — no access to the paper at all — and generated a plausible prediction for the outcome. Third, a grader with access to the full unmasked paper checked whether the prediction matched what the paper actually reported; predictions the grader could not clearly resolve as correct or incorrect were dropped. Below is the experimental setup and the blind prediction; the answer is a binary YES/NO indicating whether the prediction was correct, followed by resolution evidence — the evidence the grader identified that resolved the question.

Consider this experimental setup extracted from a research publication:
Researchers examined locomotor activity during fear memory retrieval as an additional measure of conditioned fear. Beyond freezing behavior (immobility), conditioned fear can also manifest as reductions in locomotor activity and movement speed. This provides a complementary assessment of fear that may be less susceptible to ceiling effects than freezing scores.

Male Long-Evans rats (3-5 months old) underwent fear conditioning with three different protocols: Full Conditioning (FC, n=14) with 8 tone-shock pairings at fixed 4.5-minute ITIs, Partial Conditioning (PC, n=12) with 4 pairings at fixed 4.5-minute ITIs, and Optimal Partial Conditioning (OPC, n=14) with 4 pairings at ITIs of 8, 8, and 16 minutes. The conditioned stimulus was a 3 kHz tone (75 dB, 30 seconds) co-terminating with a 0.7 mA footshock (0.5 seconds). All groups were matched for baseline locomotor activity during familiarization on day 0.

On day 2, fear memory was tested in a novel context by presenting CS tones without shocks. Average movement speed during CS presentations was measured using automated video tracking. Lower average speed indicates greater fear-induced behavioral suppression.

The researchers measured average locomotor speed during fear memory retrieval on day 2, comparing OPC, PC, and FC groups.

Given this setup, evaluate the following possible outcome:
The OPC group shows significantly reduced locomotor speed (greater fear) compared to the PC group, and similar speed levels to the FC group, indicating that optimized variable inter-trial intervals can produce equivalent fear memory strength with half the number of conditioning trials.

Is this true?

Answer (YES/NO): YES